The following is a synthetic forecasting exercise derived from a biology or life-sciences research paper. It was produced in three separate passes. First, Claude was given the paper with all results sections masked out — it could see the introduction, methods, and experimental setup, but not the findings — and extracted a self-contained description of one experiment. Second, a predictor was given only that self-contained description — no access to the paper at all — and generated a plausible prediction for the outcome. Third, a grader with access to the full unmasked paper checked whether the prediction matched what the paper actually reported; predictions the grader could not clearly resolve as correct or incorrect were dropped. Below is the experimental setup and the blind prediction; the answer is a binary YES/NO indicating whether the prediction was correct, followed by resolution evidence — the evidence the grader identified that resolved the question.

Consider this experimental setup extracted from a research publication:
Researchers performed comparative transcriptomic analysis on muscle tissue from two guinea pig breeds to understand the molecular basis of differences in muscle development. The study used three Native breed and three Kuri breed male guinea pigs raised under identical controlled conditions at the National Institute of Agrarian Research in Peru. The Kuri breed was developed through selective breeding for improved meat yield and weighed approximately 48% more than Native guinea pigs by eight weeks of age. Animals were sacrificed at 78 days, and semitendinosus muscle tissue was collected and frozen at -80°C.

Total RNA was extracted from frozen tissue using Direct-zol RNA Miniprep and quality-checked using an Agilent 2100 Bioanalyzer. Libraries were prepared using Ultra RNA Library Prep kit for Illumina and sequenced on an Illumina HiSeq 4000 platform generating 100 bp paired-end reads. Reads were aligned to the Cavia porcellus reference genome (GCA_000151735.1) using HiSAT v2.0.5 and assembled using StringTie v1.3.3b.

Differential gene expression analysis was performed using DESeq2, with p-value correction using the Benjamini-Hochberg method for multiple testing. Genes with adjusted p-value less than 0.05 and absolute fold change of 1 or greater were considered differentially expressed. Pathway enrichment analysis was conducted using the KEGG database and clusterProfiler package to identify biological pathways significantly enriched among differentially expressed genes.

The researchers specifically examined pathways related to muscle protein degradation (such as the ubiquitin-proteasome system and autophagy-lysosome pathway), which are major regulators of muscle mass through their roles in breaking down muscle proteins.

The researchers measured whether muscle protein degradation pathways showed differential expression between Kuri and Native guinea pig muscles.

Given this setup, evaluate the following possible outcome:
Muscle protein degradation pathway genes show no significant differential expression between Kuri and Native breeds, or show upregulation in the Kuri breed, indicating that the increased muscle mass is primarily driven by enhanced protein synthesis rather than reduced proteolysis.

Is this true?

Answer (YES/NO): NO